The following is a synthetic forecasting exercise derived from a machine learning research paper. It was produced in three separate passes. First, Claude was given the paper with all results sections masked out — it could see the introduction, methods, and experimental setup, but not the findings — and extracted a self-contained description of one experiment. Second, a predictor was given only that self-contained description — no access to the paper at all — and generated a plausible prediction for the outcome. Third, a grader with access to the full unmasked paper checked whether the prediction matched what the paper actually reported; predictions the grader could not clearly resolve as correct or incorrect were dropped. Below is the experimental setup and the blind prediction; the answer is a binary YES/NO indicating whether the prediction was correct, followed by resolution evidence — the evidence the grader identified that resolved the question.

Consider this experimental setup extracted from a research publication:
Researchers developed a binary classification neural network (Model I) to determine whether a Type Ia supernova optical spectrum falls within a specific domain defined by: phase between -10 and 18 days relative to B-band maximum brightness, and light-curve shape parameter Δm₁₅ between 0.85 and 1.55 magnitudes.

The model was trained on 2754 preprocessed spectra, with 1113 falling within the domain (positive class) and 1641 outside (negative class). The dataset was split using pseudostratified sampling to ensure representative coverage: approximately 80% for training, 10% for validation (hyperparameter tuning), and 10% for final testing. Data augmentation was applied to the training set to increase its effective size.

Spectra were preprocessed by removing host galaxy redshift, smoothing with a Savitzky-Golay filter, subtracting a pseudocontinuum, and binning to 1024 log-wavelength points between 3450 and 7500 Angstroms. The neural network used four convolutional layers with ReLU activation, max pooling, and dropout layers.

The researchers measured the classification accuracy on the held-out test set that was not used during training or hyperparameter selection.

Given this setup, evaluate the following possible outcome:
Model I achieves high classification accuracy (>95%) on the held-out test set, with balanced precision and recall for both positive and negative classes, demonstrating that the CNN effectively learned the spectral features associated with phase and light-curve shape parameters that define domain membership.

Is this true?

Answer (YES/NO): NO